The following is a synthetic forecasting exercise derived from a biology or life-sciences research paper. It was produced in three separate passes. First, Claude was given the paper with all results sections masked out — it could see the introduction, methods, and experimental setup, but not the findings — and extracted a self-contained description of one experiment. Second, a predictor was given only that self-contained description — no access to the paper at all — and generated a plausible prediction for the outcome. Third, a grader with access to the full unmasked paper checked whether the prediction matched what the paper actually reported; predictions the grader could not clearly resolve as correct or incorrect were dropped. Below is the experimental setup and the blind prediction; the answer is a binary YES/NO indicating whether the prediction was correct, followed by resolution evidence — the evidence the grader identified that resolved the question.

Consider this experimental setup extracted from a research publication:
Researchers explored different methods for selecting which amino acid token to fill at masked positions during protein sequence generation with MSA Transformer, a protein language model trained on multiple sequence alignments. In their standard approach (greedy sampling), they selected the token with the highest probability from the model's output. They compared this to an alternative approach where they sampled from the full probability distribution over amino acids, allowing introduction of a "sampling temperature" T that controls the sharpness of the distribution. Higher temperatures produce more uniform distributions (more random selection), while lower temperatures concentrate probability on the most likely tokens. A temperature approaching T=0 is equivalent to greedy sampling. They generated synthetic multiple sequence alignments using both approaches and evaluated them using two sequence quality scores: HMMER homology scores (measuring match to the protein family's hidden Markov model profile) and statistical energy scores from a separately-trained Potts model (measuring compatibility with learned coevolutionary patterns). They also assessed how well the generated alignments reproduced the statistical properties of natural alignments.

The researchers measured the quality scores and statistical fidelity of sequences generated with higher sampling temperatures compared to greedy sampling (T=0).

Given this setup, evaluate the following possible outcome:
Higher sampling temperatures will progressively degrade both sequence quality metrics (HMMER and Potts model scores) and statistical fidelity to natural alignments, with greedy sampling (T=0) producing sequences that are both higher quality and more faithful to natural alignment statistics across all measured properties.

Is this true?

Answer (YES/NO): YES